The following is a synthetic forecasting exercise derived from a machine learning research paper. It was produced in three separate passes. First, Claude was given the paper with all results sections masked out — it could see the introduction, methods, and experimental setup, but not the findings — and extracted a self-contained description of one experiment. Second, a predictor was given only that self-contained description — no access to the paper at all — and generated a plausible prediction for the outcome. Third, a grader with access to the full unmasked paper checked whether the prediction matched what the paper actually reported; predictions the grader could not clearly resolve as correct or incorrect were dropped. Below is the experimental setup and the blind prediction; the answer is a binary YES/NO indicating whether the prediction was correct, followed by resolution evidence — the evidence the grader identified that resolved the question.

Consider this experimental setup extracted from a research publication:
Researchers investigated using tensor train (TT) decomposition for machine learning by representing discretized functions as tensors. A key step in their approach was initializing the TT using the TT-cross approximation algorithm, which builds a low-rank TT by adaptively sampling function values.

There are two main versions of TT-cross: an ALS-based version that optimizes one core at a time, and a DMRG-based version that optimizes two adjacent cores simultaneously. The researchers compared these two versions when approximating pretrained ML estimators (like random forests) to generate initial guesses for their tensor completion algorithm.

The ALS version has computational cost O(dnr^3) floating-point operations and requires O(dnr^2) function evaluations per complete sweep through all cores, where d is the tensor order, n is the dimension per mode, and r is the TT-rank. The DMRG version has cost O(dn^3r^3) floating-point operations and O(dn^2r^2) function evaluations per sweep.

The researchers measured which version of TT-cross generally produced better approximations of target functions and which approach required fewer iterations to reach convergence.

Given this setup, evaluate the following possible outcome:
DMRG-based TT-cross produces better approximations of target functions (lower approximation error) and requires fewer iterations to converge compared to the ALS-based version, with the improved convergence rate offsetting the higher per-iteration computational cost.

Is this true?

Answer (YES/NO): YES